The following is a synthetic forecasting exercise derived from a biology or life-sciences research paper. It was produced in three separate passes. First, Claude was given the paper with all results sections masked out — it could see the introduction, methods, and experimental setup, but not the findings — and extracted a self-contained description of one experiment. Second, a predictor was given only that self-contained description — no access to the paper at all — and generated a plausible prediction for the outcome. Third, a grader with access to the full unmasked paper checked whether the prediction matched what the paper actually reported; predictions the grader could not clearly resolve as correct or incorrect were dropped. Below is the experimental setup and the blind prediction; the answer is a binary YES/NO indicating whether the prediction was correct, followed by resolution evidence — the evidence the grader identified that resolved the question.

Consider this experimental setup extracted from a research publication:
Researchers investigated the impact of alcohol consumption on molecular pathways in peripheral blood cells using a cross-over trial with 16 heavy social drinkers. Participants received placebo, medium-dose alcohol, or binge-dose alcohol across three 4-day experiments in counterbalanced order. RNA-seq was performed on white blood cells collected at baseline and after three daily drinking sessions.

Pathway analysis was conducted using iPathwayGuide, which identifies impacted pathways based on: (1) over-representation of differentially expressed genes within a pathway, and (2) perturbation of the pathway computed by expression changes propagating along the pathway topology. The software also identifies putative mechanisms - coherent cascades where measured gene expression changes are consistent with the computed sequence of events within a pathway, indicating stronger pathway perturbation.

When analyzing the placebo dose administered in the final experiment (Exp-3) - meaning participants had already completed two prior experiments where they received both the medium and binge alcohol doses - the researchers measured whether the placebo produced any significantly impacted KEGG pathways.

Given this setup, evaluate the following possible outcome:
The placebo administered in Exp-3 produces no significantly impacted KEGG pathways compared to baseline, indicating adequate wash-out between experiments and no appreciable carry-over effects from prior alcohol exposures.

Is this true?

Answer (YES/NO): NO